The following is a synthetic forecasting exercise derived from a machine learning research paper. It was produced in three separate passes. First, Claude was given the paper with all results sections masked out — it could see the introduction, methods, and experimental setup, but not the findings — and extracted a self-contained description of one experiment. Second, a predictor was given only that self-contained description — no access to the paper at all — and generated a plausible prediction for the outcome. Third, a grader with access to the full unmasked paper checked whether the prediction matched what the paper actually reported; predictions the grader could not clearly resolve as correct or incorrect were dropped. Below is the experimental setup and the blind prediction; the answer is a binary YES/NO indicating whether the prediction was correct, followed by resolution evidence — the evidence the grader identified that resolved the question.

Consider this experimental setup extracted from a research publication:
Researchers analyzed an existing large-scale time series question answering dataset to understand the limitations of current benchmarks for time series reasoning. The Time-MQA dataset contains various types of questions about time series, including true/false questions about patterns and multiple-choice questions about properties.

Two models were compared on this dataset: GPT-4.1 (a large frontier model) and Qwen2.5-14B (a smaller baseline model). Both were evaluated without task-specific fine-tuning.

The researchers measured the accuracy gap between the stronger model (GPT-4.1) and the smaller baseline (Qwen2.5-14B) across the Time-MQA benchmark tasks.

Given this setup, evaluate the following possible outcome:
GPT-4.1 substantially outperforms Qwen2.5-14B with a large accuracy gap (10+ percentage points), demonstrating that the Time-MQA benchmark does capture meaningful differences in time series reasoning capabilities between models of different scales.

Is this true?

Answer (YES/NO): NO